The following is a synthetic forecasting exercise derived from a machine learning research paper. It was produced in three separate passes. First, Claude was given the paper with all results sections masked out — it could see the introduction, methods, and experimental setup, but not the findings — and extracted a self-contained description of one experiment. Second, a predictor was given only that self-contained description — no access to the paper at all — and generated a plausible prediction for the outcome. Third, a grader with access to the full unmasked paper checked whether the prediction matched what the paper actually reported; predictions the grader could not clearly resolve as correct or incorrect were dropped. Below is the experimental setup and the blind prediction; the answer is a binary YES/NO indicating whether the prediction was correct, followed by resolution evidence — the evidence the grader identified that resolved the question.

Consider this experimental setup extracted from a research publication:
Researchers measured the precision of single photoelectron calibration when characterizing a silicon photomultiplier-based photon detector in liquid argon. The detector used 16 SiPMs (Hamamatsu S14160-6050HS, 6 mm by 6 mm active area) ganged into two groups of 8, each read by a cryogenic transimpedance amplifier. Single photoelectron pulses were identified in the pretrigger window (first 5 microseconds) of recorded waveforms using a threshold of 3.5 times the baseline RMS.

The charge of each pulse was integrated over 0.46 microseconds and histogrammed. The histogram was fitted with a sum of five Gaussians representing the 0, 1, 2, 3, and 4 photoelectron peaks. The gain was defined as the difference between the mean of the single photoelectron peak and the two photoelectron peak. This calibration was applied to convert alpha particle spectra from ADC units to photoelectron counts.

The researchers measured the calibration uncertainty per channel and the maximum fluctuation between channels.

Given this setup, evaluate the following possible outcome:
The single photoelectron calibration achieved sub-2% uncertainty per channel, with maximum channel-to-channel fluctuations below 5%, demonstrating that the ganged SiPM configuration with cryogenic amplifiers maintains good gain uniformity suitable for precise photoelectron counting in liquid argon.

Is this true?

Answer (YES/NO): NO